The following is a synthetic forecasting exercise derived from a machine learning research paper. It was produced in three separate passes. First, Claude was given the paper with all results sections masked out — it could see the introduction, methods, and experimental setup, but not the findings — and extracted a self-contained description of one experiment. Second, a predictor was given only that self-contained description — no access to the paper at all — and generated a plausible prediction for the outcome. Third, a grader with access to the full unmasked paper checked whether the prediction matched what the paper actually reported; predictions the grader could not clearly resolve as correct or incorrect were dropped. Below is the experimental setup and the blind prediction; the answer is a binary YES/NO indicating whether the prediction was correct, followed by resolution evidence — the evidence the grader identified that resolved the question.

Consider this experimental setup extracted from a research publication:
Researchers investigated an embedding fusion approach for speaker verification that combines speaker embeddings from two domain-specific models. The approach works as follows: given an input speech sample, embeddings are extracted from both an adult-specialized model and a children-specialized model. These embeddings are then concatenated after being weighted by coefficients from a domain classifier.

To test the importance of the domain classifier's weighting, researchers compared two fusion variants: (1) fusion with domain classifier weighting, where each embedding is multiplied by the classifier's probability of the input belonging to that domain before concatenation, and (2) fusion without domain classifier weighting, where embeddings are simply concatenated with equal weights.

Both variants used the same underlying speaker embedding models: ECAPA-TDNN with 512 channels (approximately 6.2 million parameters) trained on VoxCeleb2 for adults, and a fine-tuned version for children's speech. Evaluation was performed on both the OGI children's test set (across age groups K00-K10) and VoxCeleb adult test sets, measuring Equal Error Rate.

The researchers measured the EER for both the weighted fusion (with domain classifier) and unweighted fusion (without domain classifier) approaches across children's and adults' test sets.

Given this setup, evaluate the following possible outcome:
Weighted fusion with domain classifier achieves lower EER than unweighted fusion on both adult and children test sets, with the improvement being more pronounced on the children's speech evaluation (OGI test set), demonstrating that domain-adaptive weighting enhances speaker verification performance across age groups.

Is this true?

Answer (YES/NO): NO